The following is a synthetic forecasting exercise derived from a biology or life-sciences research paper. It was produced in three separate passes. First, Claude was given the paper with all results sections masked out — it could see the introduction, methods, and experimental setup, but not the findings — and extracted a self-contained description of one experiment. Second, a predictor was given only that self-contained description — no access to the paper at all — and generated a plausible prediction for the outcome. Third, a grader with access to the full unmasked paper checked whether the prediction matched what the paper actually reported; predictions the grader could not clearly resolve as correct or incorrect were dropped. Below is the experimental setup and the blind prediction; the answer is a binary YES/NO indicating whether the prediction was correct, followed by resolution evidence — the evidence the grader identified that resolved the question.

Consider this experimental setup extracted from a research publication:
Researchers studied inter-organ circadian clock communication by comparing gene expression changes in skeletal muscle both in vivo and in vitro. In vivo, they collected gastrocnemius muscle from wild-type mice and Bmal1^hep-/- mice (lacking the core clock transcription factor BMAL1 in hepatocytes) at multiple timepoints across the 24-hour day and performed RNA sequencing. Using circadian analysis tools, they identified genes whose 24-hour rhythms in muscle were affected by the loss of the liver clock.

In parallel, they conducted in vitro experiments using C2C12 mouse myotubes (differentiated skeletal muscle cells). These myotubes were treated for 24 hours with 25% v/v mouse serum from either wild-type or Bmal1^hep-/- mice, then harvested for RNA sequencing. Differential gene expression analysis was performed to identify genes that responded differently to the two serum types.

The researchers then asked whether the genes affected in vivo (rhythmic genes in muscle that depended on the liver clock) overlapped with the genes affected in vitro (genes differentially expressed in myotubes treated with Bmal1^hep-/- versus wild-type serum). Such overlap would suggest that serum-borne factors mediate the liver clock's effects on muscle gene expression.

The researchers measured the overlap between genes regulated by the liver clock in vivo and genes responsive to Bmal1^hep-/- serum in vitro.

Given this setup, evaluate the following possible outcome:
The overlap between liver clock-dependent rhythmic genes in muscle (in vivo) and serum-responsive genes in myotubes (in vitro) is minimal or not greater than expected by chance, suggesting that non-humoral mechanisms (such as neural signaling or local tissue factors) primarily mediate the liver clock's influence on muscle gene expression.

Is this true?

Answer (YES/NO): NO